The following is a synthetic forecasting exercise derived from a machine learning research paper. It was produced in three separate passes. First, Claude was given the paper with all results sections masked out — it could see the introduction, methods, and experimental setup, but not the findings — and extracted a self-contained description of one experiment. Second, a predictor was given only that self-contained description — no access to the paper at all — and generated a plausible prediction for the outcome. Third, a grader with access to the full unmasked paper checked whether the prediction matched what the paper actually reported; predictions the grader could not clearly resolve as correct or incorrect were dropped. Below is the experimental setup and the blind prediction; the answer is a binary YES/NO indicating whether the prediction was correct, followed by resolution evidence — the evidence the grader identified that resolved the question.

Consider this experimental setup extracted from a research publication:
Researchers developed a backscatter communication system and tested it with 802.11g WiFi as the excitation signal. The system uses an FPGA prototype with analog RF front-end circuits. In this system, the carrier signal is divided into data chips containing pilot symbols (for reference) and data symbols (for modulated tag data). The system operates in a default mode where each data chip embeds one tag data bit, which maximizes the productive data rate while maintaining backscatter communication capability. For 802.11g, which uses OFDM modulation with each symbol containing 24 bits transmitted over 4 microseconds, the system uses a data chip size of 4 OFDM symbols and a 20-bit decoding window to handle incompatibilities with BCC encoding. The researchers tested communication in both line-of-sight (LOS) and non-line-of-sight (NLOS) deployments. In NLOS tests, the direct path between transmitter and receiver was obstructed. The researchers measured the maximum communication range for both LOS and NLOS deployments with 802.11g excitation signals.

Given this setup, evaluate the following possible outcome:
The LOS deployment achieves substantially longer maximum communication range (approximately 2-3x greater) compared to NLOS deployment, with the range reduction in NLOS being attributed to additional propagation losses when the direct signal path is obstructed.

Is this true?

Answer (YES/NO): NO